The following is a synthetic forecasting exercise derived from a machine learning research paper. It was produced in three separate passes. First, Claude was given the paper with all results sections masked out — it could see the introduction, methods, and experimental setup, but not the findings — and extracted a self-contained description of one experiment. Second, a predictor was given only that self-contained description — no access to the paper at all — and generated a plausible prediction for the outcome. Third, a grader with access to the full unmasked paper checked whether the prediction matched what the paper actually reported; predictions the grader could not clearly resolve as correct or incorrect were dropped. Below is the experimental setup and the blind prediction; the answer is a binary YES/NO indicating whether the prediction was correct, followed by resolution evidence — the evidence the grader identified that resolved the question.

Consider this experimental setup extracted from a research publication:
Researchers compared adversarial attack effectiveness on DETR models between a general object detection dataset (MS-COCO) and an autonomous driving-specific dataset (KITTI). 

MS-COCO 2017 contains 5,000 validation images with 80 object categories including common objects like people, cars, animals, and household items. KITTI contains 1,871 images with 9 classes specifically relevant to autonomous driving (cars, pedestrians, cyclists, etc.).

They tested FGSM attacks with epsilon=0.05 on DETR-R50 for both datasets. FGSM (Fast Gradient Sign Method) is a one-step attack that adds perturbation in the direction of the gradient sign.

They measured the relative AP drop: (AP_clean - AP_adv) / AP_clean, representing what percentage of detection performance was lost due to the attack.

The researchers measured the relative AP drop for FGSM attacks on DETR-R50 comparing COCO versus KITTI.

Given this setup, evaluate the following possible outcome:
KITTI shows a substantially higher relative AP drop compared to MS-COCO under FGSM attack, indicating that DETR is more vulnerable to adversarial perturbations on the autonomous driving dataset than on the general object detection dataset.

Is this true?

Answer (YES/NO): YES